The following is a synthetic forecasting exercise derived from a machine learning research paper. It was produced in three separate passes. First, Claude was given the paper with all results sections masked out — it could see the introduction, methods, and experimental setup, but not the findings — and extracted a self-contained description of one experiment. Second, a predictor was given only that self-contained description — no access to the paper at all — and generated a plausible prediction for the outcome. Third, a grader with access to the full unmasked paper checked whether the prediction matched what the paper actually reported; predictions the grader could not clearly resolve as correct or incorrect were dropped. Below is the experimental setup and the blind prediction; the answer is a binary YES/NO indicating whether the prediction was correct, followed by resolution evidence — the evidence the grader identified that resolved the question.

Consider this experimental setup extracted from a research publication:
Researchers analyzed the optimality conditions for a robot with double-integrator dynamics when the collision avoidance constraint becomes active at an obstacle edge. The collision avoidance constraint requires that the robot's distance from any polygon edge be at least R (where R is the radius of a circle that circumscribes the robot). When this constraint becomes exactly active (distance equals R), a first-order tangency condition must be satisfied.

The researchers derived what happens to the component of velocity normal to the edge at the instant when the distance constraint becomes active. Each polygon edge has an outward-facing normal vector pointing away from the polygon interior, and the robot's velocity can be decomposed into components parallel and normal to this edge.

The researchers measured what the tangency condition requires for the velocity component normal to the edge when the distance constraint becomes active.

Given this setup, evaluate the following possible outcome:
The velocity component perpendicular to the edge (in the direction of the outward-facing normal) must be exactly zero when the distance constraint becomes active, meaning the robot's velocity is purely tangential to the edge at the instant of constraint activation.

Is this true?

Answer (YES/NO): YES